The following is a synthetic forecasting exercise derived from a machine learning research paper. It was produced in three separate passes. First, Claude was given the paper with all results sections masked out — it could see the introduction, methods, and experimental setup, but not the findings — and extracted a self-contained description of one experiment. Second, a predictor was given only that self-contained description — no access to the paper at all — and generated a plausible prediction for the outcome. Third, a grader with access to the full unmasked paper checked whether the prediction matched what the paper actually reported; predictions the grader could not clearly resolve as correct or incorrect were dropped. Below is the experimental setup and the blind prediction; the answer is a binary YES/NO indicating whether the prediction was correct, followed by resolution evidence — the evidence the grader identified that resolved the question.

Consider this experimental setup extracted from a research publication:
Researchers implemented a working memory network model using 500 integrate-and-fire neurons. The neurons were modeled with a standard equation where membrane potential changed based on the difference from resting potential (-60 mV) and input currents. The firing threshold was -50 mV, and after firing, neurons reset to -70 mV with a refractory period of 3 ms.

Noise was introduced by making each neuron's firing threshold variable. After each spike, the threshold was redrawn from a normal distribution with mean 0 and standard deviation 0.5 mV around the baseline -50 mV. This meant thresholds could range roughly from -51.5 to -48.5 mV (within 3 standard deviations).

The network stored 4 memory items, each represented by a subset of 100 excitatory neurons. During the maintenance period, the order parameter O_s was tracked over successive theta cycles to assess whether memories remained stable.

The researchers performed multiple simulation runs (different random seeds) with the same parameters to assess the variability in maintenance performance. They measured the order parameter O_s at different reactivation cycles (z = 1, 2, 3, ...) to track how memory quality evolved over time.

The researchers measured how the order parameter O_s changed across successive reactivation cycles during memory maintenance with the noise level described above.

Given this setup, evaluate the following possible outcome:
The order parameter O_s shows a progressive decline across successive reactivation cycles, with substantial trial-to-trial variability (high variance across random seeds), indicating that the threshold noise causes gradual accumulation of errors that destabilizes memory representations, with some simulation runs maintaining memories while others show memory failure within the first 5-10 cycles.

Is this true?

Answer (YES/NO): NO